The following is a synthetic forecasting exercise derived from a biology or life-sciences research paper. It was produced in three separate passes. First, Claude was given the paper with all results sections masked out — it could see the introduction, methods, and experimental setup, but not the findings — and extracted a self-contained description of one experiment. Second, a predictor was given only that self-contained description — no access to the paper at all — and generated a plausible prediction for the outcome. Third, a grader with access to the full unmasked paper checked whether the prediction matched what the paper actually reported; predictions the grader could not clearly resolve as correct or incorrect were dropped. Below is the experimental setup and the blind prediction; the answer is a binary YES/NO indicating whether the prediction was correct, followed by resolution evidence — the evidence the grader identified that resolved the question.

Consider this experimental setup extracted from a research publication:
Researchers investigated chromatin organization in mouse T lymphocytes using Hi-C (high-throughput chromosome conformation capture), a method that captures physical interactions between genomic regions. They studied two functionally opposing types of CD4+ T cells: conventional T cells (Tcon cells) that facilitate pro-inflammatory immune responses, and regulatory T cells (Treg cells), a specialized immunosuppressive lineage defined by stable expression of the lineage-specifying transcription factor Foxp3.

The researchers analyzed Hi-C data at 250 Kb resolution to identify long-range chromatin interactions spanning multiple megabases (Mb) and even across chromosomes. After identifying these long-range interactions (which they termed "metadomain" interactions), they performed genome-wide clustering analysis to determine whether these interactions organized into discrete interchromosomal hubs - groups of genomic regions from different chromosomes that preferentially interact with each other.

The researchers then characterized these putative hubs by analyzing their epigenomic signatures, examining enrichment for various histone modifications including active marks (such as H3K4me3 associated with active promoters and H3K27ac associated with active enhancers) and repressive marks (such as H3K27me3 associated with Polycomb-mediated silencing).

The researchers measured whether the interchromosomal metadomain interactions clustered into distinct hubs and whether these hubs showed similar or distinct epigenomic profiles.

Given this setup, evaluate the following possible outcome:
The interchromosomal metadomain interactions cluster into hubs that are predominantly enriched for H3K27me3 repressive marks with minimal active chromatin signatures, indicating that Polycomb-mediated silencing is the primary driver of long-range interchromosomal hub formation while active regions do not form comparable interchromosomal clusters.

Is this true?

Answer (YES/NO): NO